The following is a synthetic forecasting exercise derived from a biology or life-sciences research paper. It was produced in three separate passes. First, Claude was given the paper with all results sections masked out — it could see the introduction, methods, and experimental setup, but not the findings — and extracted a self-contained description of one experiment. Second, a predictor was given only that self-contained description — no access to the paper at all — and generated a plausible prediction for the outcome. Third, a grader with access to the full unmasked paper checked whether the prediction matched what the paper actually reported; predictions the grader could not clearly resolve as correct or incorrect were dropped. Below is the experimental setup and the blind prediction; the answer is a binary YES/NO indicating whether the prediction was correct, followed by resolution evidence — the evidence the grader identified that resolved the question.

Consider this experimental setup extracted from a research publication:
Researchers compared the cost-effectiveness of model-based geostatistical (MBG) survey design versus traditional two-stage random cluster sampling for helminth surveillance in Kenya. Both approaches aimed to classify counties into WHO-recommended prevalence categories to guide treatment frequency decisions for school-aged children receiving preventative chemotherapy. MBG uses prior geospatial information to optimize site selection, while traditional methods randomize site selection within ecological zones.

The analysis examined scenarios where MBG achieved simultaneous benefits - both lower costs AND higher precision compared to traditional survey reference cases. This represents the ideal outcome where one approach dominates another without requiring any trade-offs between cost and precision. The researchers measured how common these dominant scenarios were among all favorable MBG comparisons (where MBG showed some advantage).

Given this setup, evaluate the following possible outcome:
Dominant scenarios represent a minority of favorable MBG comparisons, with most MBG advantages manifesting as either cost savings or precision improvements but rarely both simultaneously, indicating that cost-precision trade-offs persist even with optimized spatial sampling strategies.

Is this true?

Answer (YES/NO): YES